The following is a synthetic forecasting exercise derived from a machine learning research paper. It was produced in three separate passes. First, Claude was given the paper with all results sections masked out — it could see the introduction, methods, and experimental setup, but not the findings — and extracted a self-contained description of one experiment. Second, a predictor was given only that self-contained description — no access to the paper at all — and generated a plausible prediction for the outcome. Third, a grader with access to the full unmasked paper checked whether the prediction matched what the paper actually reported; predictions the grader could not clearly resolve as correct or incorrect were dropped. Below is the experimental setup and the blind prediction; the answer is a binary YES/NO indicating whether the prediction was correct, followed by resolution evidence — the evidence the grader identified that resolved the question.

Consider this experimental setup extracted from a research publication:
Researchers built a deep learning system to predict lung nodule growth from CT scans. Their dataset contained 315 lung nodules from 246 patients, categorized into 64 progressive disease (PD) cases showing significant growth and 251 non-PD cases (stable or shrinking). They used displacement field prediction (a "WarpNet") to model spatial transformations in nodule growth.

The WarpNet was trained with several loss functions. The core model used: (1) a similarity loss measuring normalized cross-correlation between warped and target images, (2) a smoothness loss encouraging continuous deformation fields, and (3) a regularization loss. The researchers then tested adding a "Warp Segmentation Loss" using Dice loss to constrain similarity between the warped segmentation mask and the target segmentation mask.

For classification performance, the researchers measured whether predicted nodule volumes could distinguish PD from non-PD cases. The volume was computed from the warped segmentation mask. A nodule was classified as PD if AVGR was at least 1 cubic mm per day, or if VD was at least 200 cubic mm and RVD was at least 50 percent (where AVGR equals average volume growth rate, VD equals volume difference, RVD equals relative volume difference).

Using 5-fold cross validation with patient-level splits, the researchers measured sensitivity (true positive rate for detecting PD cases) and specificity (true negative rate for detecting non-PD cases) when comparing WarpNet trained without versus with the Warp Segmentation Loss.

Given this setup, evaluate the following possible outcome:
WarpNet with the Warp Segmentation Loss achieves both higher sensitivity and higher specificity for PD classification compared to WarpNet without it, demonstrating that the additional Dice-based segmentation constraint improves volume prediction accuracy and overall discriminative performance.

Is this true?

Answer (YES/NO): NO